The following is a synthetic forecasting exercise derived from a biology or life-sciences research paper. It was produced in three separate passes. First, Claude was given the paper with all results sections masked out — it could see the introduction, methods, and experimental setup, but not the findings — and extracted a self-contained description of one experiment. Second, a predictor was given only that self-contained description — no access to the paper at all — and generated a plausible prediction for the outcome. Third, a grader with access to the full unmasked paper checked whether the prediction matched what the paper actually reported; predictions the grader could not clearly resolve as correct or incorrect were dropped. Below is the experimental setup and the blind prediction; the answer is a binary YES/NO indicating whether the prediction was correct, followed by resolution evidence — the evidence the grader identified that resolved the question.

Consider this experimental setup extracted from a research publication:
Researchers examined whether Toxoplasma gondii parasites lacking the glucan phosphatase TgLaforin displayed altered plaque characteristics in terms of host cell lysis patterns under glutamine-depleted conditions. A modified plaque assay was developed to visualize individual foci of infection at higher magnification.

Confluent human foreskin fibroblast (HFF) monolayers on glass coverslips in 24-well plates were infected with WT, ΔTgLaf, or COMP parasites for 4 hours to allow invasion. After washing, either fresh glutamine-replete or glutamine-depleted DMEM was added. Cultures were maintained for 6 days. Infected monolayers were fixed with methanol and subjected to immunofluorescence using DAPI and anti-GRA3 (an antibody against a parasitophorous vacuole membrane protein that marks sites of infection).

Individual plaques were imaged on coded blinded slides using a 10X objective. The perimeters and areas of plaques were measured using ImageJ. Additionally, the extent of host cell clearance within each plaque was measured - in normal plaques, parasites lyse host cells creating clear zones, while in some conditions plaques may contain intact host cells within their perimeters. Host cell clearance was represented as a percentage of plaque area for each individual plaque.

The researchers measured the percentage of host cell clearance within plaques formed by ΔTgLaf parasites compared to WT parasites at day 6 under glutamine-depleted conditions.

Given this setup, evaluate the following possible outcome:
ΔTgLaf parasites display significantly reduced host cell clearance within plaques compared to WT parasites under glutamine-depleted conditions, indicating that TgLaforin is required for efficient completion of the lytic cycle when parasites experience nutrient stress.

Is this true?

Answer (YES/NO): YES